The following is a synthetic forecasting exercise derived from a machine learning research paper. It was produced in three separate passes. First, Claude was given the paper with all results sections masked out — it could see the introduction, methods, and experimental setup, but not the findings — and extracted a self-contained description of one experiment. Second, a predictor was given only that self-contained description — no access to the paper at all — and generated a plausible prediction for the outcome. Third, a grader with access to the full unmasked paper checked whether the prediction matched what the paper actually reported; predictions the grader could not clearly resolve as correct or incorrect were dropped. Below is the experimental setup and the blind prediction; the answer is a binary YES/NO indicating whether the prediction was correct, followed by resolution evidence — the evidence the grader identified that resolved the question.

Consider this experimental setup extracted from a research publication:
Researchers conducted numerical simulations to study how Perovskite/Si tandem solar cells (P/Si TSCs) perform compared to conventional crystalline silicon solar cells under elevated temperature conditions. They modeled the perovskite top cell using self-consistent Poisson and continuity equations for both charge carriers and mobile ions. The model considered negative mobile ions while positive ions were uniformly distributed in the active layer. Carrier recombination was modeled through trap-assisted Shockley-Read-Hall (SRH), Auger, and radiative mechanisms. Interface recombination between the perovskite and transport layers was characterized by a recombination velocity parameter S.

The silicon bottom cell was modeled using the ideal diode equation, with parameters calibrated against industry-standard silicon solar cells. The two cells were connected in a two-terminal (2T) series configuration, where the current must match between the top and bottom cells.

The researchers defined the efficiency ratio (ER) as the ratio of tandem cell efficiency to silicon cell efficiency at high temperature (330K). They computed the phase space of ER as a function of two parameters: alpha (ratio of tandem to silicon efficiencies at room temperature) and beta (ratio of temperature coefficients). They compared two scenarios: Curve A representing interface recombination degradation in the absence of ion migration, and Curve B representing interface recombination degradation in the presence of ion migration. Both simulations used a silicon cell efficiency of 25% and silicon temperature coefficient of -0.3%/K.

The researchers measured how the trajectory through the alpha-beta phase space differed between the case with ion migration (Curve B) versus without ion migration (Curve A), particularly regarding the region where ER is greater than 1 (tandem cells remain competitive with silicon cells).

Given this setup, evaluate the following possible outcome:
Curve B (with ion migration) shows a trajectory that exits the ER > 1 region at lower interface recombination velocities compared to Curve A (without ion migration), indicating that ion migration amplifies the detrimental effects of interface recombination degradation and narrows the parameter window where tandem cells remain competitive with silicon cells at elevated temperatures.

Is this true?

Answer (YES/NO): YES